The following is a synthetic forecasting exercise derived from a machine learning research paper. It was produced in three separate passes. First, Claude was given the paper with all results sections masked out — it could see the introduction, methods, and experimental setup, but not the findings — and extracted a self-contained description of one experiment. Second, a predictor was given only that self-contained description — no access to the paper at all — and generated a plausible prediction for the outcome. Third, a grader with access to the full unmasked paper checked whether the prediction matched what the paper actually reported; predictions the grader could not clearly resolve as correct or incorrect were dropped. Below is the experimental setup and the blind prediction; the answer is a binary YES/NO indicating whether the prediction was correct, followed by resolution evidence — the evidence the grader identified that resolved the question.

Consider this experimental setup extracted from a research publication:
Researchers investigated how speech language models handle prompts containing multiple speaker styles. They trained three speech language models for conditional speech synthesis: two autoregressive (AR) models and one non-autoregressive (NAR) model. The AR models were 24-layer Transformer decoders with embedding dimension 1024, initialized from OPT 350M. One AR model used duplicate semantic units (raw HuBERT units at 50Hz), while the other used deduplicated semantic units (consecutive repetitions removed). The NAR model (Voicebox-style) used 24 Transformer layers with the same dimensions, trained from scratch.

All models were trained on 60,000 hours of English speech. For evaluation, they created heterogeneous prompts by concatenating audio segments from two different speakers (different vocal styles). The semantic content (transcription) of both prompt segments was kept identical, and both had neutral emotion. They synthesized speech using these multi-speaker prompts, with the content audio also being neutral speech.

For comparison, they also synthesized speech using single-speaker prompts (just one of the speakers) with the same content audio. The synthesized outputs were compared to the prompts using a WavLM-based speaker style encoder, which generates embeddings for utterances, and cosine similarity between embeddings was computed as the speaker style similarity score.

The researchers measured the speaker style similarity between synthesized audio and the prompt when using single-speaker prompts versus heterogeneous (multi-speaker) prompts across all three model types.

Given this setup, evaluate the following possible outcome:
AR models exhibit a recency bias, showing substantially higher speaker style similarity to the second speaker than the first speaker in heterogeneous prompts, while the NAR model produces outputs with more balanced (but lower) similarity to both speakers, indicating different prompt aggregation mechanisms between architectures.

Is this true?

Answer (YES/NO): NO